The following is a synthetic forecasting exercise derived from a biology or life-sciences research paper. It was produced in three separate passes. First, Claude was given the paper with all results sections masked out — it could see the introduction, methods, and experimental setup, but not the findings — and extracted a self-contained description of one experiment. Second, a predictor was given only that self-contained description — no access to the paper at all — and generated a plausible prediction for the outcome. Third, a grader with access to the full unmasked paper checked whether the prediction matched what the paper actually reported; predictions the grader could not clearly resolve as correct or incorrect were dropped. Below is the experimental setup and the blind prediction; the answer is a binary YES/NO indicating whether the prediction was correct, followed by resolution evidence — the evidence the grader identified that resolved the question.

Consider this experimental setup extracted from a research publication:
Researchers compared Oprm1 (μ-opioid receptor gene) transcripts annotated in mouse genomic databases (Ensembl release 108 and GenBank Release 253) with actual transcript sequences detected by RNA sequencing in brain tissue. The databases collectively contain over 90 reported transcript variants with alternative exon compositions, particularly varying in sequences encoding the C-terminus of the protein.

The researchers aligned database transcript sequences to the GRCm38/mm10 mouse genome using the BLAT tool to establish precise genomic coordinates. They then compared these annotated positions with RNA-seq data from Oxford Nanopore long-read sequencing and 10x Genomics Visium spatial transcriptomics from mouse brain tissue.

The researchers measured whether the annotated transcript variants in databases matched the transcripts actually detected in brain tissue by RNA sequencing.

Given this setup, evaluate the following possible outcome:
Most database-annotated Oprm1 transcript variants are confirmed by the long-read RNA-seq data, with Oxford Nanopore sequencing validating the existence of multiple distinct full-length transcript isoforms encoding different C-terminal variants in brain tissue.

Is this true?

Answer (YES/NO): NO